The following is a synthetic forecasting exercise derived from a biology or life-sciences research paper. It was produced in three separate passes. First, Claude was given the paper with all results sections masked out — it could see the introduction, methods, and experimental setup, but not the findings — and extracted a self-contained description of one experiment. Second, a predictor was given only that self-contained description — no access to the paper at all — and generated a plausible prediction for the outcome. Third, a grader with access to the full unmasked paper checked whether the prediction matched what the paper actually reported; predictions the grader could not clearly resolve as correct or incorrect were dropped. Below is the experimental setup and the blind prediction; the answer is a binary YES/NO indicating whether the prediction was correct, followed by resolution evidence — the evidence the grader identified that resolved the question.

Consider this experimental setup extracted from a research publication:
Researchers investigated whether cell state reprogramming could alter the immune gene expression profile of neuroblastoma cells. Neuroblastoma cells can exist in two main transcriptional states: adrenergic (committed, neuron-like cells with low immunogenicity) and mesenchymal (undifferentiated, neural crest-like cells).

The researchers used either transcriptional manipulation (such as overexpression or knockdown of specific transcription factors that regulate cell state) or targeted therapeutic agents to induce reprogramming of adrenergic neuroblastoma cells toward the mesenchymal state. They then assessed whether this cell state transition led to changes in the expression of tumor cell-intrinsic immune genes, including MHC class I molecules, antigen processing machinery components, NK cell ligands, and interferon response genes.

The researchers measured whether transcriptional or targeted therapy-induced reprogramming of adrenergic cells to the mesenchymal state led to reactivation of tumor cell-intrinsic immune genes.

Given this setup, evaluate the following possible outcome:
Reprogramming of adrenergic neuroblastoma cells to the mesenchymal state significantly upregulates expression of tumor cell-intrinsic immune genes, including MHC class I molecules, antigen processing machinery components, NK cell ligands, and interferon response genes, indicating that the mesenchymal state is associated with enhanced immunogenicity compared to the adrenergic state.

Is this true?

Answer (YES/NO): YES